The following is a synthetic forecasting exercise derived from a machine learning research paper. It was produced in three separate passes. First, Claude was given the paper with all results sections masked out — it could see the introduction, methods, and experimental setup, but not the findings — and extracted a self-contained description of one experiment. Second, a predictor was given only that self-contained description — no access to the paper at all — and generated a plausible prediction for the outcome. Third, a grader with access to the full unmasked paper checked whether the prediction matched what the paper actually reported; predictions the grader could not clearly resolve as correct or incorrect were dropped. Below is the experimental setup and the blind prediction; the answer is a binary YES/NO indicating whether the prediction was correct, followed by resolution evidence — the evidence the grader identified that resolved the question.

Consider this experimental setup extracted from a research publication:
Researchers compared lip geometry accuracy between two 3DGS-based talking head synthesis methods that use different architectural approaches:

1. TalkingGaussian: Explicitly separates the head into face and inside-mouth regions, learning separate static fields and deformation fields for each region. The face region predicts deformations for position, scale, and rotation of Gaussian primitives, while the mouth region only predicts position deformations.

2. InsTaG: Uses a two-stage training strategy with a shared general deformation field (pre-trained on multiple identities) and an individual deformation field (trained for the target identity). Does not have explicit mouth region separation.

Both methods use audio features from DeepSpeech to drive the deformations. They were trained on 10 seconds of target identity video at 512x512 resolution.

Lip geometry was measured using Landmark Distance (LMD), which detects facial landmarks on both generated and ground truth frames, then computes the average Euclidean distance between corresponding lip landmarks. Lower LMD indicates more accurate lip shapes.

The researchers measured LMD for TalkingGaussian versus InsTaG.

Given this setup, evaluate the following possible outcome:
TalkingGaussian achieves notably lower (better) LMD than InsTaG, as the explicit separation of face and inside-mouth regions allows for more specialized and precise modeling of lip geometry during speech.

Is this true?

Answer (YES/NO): NO